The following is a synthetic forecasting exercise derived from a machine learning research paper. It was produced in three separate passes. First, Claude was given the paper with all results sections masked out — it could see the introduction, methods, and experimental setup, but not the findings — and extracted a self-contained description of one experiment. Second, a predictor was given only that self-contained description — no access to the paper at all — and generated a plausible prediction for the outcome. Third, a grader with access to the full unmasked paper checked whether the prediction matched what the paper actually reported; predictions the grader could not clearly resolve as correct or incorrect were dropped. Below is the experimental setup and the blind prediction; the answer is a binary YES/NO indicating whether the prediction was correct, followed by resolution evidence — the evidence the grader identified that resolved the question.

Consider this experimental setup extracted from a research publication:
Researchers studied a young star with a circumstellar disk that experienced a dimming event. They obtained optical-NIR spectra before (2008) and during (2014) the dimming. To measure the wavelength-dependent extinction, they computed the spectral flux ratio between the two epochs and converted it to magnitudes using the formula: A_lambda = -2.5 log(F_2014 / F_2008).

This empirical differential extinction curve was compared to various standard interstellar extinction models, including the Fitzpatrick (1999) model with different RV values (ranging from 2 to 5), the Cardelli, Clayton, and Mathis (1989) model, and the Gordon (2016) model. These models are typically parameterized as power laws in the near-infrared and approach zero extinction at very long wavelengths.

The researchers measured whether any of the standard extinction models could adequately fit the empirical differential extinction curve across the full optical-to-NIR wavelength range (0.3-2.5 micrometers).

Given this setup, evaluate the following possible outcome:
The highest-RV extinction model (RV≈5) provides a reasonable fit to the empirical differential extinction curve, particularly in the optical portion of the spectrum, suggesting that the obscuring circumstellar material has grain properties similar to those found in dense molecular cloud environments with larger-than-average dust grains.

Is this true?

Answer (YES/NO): NO